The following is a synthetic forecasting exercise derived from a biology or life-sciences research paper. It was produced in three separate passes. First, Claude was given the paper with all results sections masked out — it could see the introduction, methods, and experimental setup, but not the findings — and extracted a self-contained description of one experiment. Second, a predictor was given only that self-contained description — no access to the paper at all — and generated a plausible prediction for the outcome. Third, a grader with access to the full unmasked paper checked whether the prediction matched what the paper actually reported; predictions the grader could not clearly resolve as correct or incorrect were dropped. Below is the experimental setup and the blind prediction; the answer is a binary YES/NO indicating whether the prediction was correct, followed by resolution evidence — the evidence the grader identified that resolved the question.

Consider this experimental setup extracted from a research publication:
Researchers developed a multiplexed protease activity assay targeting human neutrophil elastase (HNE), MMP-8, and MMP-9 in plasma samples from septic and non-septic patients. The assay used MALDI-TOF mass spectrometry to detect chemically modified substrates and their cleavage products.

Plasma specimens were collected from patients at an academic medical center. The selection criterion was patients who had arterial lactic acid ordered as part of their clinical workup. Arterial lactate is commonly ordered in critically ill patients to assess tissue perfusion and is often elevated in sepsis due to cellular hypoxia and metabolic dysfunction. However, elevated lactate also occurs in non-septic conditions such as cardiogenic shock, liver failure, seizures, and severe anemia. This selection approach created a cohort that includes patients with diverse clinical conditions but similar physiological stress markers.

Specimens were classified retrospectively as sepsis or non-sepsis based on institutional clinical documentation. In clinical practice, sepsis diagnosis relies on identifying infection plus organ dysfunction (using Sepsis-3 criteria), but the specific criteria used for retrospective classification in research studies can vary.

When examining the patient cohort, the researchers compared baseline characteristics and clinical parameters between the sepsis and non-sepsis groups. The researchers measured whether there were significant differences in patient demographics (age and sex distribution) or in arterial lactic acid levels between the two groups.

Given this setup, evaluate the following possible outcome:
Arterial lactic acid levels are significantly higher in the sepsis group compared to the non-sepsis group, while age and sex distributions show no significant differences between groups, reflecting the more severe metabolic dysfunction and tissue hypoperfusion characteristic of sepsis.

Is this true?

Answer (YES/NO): NO